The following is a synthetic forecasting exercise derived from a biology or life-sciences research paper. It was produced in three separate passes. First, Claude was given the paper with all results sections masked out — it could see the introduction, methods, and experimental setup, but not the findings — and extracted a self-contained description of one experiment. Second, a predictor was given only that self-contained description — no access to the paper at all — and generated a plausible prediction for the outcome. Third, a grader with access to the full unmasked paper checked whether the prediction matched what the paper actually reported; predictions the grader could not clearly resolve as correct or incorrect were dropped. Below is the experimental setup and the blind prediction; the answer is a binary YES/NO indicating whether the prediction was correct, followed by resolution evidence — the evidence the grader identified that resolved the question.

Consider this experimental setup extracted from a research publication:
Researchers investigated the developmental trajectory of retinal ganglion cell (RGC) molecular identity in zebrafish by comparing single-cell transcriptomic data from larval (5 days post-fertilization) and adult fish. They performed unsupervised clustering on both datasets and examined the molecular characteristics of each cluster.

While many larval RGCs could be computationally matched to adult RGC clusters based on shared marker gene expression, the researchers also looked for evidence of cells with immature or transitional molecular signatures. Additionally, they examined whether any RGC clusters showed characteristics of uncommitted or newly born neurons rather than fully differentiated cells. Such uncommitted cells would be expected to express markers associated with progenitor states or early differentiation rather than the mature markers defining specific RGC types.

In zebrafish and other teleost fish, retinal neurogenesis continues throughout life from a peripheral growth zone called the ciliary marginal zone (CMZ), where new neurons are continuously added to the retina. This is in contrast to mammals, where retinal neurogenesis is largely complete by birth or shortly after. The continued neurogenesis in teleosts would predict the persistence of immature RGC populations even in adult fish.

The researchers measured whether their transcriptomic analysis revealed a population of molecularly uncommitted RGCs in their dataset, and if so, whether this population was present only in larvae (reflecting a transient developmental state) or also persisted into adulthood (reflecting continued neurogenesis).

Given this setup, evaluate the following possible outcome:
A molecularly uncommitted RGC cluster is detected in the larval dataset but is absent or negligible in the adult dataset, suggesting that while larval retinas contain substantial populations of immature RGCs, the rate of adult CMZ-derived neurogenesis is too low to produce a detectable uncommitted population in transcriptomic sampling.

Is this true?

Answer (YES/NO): NO